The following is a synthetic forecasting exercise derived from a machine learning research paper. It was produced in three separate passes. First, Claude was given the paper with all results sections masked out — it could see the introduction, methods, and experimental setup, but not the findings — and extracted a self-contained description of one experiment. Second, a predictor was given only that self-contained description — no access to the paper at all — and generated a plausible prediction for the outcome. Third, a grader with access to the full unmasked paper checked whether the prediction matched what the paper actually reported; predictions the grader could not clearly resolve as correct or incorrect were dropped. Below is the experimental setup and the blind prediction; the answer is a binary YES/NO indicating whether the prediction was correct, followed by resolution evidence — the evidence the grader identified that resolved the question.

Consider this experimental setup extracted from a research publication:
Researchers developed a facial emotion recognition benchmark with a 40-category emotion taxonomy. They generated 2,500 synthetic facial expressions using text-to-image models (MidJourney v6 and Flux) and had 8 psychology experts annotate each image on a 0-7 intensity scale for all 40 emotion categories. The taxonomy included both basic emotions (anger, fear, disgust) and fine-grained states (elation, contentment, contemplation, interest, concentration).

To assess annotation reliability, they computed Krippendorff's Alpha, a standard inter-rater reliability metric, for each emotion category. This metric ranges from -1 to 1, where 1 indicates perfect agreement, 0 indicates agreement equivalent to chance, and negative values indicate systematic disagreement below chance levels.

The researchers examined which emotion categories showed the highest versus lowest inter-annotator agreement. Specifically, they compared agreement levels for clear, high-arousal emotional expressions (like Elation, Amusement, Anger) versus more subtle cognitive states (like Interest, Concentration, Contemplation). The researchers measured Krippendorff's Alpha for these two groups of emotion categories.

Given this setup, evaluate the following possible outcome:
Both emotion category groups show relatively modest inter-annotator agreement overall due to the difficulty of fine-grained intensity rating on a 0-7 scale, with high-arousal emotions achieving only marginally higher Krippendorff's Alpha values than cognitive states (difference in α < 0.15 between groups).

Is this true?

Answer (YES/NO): NO